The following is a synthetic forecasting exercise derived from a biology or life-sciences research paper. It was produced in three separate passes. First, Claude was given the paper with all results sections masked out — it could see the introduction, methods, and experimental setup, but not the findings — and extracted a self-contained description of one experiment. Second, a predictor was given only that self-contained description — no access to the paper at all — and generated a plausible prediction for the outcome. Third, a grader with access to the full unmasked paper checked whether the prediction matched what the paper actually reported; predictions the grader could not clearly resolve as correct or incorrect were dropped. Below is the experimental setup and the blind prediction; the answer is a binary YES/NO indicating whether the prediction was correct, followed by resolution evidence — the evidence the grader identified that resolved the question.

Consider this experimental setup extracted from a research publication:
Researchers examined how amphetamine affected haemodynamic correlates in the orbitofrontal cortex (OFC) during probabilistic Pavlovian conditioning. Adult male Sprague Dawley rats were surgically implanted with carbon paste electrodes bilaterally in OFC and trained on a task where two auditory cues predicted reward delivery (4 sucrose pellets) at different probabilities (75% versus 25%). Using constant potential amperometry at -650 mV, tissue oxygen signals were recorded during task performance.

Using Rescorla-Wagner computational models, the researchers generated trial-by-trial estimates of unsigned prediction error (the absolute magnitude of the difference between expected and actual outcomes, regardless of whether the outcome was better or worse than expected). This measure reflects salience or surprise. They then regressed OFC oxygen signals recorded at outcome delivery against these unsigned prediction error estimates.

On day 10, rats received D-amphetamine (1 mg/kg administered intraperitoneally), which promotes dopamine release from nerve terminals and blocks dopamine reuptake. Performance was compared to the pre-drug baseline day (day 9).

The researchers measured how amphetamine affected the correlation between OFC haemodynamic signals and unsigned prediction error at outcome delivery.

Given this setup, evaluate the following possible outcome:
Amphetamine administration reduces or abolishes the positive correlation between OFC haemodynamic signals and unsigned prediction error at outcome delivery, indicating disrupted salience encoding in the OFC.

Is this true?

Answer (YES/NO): YES